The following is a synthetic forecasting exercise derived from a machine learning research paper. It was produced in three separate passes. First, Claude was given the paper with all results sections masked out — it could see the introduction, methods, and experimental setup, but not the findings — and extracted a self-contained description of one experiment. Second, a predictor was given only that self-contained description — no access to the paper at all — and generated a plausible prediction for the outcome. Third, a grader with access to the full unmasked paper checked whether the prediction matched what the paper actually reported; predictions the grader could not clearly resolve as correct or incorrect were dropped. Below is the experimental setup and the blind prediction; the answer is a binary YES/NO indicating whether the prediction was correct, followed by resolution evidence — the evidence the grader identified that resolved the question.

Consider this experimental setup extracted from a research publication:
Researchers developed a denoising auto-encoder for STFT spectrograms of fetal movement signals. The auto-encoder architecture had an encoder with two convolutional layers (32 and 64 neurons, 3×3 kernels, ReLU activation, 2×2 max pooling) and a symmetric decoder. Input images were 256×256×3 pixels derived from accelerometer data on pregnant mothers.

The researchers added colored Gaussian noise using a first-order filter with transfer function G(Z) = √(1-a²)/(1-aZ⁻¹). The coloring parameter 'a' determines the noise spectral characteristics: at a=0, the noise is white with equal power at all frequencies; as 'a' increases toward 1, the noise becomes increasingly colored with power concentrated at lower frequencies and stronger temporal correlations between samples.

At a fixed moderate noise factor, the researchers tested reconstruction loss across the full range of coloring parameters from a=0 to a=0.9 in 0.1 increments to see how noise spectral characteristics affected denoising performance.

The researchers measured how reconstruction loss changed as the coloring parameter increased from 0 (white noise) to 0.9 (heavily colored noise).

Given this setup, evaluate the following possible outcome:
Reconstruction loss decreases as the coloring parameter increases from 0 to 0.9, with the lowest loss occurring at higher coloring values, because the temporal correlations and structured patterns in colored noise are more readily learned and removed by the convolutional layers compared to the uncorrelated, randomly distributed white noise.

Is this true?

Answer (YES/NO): NO